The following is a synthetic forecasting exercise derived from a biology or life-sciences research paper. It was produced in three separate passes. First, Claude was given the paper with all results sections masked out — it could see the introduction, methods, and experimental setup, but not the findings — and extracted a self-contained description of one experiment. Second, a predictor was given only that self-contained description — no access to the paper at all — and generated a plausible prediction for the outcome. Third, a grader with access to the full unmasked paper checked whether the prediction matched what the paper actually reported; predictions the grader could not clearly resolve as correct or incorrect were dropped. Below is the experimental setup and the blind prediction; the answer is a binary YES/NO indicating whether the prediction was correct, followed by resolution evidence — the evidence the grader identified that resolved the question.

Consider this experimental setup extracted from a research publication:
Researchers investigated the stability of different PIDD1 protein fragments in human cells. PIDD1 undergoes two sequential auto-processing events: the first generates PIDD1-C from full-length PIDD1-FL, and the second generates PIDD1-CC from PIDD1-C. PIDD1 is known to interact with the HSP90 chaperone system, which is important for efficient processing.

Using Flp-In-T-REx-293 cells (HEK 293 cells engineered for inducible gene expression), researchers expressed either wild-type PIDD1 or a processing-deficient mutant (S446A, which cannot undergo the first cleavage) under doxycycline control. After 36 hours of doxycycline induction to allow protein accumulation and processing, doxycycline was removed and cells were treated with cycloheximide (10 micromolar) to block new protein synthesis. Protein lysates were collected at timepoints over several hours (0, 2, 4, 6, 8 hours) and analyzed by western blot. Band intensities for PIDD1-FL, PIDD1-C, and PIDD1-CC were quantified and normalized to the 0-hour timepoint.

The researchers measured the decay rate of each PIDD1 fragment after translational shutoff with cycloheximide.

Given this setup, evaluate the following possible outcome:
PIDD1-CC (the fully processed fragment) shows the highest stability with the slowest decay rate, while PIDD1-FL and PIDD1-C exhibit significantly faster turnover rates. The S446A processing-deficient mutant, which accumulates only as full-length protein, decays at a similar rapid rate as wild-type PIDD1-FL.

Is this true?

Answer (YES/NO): NO